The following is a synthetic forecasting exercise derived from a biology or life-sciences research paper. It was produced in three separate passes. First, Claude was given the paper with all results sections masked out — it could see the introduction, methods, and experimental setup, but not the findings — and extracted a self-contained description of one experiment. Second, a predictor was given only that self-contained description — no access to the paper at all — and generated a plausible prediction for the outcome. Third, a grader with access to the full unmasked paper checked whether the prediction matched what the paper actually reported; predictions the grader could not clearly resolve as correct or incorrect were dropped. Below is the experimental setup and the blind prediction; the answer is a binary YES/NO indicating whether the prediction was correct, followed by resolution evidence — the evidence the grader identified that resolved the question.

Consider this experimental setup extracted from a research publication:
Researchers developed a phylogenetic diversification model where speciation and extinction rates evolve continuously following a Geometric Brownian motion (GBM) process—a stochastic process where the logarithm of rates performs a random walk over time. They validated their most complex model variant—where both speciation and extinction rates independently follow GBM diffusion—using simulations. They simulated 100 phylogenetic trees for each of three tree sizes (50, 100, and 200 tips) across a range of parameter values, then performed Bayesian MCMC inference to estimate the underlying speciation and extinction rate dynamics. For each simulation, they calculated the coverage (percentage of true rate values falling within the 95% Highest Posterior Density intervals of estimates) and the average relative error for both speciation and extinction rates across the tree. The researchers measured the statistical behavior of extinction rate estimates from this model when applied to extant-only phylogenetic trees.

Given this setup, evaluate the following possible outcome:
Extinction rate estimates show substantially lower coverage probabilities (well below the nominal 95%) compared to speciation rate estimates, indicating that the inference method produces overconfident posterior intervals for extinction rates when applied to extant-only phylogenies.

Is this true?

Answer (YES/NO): YES